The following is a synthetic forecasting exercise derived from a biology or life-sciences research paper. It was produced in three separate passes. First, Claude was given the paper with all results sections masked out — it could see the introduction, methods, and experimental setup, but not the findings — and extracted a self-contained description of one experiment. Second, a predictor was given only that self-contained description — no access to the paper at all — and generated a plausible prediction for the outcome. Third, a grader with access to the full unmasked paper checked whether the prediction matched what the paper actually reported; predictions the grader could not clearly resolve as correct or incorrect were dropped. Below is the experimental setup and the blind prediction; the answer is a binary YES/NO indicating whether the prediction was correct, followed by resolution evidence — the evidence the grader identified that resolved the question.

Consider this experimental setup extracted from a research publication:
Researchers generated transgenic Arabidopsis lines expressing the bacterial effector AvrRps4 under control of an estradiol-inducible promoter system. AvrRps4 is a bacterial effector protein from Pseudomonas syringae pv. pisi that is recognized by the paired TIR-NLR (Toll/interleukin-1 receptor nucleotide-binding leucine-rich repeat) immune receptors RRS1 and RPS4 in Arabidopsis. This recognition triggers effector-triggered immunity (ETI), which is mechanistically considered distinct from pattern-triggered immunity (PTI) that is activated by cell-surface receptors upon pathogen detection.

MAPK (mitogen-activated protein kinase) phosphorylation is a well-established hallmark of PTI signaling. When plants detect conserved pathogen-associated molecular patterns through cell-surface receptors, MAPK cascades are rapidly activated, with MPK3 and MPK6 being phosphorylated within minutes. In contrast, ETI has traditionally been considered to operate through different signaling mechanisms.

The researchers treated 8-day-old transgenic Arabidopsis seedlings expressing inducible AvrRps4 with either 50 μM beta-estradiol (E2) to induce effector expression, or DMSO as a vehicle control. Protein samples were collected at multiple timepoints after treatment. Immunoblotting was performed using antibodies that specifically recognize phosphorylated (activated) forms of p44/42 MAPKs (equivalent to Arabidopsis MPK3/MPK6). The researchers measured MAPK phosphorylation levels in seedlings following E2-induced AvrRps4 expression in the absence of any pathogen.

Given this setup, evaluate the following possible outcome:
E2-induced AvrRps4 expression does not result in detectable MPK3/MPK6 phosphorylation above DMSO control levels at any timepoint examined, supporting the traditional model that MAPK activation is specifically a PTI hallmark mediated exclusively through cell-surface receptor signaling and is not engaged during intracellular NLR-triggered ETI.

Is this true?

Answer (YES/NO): NO